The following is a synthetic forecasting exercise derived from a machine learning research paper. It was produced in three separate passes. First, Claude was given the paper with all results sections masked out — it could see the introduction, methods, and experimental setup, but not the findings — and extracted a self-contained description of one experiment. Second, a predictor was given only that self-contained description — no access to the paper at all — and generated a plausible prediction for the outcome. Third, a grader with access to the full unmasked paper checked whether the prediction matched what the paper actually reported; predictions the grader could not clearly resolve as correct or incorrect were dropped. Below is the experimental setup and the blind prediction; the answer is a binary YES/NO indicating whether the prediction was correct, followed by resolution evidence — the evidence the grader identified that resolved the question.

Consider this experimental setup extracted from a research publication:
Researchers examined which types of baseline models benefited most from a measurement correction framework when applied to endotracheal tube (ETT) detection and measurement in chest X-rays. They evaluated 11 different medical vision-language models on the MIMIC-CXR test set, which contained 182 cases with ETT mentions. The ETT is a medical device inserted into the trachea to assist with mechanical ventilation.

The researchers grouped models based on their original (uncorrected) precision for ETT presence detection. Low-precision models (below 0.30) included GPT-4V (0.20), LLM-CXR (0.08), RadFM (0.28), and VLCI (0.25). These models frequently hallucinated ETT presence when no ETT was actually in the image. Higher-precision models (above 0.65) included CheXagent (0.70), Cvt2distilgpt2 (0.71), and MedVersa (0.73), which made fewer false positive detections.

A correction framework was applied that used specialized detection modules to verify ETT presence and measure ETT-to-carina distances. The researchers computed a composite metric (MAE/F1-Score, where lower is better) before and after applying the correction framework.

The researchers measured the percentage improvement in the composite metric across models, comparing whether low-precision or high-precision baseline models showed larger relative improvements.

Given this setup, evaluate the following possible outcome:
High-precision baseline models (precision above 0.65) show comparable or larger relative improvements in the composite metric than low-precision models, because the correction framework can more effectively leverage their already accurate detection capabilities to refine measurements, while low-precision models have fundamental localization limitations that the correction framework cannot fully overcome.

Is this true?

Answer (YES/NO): NO